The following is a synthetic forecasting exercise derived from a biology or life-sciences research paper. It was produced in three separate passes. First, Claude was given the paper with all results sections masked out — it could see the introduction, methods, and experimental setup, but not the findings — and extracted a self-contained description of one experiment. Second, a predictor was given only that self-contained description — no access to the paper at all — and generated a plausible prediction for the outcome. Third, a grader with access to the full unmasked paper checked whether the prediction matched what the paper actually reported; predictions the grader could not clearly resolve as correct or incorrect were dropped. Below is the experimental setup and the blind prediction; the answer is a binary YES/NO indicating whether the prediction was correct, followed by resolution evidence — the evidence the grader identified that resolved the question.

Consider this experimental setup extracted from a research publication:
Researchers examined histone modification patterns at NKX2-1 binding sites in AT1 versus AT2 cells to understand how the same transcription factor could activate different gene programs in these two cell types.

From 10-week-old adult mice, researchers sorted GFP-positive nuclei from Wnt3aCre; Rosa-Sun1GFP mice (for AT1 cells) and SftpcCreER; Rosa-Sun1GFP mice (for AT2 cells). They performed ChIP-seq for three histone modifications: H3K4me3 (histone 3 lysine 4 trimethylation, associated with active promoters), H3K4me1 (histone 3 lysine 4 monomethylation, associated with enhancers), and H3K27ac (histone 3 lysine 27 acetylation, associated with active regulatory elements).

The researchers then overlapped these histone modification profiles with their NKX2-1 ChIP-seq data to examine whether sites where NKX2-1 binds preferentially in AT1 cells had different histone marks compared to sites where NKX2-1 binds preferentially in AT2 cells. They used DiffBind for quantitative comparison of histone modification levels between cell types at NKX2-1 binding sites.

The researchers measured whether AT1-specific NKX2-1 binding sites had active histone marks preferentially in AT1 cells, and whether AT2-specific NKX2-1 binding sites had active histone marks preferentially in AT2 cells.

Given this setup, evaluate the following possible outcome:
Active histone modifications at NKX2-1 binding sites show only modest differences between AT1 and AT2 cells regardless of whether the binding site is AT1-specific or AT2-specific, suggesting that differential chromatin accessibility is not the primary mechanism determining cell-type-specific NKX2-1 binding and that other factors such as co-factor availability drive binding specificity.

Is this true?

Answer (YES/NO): NO